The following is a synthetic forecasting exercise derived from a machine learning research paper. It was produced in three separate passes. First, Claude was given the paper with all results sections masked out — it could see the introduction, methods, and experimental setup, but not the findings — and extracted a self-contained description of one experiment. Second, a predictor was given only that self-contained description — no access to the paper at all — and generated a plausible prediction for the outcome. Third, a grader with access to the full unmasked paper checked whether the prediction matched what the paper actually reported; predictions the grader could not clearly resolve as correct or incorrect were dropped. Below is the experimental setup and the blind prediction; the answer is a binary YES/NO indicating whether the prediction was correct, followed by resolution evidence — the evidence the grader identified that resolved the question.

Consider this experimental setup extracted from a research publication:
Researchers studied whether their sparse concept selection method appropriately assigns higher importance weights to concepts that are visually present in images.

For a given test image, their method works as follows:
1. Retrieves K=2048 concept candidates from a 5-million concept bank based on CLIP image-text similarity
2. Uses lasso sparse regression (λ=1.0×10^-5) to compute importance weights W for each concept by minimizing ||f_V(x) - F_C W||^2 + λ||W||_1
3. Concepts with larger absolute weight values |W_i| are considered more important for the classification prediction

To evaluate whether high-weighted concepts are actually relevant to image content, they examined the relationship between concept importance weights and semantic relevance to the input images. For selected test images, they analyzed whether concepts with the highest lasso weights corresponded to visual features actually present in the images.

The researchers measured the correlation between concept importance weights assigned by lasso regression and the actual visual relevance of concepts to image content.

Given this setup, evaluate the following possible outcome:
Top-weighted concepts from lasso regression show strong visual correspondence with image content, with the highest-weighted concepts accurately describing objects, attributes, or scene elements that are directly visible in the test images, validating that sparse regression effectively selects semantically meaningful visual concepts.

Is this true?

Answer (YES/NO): YES